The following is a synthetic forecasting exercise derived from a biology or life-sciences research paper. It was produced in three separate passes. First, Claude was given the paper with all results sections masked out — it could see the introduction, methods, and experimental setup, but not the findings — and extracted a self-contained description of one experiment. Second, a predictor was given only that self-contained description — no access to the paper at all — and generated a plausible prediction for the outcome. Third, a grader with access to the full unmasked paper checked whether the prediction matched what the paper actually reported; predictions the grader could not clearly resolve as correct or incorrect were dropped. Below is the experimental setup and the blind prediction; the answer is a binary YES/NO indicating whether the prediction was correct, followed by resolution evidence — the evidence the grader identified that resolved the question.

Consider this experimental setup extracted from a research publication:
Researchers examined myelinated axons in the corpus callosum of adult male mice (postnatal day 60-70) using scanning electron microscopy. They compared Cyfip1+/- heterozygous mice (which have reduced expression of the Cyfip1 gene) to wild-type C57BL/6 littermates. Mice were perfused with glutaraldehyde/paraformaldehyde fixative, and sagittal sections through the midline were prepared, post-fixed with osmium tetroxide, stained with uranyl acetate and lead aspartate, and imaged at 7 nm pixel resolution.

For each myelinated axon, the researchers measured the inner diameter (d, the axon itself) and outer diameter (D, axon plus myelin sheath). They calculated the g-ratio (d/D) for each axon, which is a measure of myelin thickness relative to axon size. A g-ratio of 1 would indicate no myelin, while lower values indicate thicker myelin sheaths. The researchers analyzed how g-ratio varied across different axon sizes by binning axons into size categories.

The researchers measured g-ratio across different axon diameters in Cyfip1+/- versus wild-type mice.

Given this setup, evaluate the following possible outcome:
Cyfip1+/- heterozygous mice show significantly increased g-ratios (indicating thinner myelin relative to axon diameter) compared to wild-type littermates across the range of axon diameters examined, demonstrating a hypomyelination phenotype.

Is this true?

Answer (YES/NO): YES